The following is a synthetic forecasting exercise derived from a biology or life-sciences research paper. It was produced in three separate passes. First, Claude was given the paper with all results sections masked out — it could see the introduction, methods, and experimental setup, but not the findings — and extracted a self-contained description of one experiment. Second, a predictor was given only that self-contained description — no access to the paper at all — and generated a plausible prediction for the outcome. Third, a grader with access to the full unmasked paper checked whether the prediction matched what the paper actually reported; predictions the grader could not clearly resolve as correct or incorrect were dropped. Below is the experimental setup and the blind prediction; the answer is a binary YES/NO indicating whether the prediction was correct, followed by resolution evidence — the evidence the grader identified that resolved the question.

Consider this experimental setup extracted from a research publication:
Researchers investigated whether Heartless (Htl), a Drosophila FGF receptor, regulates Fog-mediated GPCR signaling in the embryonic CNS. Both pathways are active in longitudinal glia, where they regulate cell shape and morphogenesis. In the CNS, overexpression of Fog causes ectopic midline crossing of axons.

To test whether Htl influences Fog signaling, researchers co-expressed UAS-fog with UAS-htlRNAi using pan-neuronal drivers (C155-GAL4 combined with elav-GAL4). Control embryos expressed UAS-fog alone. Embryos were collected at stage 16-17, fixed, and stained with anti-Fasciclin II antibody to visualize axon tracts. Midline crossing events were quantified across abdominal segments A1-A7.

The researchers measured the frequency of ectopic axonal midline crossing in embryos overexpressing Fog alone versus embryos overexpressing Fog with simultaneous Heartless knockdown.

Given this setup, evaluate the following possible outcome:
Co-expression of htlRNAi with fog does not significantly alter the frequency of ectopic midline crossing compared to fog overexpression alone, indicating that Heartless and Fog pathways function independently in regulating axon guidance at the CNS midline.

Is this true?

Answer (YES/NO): NO